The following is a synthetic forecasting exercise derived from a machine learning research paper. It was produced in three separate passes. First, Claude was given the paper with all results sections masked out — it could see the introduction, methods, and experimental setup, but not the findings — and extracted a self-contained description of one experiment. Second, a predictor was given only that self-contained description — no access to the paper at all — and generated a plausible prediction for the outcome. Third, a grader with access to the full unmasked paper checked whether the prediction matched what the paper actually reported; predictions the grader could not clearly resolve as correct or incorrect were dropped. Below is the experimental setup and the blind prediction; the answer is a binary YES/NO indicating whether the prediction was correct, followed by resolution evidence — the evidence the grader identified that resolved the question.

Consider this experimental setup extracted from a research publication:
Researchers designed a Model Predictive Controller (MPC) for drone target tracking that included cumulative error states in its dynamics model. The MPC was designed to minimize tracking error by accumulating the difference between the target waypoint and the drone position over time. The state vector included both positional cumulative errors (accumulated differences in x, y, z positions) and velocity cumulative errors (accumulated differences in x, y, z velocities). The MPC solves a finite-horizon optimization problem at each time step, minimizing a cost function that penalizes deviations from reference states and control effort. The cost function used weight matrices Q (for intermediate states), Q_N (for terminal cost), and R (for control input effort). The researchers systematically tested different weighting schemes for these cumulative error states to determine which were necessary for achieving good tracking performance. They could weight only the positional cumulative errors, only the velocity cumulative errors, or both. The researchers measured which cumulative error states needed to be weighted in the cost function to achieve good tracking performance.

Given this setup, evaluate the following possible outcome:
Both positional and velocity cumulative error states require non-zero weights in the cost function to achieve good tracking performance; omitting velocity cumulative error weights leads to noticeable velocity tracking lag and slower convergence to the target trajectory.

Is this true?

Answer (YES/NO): NO